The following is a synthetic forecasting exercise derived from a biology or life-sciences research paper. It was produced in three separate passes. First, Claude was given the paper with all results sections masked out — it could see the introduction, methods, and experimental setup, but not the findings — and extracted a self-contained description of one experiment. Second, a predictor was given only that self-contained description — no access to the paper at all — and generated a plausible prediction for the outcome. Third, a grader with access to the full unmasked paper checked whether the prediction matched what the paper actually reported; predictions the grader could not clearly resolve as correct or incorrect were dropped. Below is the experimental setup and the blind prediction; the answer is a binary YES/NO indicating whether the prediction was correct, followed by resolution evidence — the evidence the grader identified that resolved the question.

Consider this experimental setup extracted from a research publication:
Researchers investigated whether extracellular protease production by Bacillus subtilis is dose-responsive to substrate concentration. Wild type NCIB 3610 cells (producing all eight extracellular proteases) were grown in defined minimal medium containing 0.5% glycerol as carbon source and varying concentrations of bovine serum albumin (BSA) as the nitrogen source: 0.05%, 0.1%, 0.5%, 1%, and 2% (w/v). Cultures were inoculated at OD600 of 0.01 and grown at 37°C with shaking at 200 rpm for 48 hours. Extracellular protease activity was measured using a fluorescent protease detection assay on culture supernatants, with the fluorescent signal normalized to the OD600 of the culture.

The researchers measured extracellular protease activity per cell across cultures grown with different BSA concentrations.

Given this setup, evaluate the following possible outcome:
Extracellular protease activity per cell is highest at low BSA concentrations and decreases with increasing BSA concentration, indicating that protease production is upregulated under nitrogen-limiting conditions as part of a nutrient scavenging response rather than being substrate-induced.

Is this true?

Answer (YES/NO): NO